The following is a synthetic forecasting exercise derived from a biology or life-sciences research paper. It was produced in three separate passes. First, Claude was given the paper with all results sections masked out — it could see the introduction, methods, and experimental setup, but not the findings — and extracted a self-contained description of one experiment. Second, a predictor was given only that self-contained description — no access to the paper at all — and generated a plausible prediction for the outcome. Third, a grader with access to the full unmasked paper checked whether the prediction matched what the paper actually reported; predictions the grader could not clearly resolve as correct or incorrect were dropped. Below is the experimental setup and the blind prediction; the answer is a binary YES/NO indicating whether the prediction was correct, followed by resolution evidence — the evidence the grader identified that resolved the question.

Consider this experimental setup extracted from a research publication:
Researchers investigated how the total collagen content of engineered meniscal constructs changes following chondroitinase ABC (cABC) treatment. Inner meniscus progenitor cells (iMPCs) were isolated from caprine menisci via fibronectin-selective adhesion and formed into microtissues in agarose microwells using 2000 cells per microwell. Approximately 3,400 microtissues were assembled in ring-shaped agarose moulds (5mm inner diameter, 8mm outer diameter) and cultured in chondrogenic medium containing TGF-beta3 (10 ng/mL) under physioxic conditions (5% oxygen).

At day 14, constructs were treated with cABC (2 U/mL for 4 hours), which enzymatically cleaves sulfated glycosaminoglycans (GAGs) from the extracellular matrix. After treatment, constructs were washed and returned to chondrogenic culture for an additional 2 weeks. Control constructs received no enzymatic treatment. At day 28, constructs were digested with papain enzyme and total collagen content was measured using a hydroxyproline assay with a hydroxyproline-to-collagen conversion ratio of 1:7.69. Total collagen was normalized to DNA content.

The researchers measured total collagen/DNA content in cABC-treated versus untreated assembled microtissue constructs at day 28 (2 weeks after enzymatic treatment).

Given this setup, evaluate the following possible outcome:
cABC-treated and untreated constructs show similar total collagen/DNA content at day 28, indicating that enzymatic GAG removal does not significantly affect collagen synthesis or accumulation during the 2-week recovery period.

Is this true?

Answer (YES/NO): YES